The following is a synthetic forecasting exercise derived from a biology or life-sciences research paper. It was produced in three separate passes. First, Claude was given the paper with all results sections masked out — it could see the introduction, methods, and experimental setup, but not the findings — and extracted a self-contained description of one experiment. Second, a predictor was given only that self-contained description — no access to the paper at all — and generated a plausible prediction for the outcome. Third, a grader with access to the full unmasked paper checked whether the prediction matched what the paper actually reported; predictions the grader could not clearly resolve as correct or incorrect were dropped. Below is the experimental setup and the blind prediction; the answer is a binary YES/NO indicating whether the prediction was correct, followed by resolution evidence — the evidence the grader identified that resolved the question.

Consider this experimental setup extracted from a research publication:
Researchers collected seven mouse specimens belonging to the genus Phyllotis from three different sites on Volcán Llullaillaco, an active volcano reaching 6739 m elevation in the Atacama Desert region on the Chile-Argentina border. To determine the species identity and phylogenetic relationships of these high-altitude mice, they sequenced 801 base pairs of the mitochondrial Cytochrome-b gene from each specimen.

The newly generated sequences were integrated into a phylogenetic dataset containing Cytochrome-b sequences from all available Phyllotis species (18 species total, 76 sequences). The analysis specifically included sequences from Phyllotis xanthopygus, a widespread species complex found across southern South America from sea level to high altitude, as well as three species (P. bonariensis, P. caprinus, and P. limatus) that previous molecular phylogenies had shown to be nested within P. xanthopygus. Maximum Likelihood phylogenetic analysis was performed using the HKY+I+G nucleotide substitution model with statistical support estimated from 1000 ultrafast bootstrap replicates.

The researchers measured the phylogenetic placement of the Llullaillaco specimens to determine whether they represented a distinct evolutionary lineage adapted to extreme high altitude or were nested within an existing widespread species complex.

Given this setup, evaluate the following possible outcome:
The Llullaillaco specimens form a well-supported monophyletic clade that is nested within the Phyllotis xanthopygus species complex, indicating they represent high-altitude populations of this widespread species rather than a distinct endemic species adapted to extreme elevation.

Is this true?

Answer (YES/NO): NO